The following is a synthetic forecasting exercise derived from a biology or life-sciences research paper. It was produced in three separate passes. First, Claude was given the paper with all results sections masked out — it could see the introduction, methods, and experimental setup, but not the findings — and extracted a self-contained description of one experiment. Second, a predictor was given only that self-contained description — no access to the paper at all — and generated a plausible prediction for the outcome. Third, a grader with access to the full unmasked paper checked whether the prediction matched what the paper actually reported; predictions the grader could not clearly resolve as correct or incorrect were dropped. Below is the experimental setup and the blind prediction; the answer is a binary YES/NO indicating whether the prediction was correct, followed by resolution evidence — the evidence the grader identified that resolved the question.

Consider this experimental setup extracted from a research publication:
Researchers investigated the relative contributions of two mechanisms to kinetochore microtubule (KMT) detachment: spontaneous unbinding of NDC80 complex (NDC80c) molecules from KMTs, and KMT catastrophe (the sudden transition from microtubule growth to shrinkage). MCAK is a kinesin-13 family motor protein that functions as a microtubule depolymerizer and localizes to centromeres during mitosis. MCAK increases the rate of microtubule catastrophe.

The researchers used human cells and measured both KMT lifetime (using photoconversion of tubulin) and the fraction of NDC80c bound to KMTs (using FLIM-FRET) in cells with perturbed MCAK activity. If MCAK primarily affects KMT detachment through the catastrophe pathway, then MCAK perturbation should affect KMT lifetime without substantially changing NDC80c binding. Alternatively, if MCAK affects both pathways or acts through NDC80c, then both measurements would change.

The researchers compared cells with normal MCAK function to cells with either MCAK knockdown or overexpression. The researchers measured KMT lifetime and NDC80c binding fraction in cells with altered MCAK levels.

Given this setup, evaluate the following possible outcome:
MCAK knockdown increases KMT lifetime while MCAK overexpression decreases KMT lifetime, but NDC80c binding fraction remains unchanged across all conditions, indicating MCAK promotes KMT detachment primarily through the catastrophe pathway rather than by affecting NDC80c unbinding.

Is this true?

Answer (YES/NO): YES